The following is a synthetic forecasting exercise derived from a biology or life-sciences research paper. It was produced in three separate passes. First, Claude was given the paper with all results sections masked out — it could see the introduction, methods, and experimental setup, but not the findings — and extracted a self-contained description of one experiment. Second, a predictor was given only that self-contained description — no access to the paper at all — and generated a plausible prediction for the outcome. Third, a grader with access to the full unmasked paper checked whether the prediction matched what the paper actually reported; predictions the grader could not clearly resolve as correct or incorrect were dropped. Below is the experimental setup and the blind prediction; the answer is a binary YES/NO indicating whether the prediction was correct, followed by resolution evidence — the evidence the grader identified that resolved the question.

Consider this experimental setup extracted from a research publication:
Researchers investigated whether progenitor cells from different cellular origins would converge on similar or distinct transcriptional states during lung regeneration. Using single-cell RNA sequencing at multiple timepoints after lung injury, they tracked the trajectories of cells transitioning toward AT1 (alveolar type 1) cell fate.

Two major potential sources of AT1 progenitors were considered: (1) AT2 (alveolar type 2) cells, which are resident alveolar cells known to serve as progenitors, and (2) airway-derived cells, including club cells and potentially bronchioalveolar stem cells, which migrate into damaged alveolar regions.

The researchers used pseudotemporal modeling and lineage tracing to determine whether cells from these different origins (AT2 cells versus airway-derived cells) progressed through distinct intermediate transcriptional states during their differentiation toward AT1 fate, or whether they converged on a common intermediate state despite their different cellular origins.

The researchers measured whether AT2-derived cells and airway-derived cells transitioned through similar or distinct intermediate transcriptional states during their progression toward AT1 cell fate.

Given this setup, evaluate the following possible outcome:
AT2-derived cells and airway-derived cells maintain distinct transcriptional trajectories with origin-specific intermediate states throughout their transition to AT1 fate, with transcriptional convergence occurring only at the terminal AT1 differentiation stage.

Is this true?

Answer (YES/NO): NO